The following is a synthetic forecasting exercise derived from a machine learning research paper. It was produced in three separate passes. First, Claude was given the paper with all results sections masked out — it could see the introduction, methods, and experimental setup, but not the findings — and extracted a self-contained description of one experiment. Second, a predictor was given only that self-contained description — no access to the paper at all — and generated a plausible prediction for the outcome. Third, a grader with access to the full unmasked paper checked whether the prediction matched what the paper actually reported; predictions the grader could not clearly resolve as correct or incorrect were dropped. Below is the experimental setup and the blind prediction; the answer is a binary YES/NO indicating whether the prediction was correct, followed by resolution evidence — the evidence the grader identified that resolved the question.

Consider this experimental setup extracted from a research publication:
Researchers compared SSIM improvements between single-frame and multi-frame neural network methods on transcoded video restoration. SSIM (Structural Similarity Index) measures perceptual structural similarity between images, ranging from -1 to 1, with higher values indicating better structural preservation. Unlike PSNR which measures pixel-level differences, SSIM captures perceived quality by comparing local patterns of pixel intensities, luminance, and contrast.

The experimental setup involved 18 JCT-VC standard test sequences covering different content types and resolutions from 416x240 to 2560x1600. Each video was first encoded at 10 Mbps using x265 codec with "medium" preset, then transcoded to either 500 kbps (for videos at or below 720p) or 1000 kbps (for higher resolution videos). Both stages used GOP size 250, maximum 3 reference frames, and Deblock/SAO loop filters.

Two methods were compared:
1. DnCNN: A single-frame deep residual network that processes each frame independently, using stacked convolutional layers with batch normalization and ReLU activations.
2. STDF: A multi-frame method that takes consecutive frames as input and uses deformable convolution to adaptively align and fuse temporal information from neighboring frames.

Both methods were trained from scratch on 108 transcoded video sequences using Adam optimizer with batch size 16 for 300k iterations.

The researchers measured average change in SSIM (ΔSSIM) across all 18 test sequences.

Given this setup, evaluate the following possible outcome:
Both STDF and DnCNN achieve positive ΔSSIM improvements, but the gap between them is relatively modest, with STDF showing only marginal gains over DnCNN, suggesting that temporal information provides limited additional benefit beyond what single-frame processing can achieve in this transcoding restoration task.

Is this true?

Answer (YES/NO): NO